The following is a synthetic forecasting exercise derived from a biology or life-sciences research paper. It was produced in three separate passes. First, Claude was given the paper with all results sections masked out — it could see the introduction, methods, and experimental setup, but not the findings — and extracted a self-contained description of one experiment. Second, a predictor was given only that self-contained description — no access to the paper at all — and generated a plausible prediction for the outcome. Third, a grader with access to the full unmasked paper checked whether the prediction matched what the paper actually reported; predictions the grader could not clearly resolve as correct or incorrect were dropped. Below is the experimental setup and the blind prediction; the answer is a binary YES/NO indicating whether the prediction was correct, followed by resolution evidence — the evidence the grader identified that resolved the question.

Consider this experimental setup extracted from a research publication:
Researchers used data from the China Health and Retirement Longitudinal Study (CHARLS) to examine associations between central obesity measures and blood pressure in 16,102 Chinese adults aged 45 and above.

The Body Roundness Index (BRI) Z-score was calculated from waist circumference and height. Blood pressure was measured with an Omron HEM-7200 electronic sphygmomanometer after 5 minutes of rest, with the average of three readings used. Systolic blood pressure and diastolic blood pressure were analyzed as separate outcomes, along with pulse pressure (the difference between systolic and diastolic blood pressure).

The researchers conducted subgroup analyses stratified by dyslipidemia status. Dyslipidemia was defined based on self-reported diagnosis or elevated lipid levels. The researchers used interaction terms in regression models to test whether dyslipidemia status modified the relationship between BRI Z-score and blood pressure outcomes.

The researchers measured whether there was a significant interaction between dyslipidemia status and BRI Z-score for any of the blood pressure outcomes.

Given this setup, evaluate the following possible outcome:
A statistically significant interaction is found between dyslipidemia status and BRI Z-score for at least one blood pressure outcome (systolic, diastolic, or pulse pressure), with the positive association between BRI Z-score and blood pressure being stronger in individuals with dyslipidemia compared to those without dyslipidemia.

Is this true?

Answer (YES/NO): NO